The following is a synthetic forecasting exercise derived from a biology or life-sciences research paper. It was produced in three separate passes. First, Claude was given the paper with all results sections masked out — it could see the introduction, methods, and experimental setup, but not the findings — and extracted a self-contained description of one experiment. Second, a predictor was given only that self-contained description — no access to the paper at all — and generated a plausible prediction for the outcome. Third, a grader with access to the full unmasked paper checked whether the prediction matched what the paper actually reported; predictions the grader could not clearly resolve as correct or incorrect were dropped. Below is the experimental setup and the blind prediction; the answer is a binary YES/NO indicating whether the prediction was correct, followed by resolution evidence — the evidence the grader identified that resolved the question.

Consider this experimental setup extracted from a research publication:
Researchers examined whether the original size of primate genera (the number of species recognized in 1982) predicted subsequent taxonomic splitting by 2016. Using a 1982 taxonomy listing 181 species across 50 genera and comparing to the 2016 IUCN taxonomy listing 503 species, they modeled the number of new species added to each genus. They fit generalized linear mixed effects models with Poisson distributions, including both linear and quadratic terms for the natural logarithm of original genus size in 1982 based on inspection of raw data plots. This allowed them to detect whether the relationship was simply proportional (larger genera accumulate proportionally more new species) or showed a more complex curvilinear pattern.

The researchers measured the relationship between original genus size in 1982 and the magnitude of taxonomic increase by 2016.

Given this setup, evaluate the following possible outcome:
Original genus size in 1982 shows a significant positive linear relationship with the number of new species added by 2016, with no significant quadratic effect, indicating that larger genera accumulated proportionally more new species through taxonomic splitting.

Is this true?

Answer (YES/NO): NO